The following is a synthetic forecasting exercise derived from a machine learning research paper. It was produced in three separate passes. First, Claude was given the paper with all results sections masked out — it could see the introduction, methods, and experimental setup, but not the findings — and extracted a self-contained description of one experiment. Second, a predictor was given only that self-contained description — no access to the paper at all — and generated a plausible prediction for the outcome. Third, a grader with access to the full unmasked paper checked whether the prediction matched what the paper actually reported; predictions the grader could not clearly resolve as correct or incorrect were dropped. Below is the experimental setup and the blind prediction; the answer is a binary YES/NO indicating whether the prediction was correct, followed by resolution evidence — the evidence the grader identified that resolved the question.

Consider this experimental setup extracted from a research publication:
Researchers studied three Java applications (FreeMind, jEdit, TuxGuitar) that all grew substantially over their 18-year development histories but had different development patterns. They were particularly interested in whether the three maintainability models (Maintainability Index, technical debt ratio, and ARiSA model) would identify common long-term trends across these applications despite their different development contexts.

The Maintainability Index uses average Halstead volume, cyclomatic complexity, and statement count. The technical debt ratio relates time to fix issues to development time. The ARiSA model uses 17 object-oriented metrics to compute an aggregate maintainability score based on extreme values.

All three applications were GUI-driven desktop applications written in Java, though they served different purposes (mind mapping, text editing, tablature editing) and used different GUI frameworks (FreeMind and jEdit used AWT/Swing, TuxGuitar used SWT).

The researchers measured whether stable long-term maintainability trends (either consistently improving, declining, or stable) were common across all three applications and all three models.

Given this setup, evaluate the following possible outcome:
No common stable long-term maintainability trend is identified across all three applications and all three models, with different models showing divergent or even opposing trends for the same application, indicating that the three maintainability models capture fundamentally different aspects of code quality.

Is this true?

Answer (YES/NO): NO